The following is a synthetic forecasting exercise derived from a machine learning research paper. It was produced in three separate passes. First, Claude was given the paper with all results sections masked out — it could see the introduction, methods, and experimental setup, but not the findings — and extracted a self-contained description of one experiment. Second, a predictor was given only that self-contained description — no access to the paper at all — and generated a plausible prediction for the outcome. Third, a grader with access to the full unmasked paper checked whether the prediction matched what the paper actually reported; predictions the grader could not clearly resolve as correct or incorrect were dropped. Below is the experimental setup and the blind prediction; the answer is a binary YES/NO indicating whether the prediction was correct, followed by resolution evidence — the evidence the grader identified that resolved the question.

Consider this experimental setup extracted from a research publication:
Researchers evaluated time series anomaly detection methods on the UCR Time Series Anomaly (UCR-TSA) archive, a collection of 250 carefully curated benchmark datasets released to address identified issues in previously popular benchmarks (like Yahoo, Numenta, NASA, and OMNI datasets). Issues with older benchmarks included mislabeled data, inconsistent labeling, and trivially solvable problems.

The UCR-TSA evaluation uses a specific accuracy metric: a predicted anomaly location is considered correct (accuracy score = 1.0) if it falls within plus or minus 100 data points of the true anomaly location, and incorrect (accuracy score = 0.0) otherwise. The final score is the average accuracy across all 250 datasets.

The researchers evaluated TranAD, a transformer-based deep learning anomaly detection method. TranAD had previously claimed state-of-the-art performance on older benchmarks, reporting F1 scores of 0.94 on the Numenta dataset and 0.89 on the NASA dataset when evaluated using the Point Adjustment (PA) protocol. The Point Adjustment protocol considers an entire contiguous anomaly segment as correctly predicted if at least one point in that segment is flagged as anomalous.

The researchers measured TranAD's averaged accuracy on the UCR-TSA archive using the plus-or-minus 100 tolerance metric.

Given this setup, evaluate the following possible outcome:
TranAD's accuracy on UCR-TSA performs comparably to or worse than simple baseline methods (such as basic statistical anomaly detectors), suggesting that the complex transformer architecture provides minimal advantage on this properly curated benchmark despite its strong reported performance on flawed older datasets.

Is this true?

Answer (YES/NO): YES